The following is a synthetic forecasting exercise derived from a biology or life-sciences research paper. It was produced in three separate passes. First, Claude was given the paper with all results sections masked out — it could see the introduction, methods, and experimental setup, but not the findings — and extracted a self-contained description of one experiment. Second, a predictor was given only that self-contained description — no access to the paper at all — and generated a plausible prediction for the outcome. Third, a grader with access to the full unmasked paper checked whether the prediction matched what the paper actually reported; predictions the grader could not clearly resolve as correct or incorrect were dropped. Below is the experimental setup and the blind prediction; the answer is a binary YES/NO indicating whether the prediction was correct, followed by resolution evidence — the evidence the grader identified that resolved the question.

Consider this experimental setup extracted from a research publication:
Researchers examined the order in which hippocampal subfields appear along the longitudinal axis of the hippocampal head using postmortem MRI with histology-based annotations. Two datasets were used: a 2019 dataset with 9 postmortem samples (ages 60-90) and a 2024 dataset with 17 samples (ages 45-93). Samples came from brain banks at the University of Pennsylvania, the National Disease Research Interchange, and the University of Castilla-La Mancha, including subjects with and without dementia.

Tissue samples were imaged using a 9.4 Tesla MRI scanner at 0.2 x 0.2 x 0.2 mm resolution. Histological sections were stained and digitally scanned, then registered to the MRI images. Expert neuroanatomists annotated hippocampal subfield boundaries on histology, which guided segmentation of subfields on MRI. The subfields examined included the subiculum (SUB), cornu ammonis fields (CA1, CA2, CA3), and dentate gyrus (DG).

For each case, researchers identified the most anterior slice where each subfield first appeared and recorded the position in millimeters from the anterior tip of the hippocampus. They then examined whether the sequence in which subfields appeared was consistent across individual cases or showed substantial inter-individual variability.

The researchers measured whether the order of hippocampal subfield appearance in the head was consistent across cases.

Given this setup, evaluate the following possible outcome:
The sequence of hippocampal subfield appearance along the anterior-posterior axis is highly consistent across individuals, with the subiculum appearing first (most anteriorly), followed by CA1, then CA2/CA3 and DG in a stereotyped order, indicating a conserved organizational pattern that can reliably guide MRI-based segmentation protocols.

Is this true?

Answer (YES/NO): NO